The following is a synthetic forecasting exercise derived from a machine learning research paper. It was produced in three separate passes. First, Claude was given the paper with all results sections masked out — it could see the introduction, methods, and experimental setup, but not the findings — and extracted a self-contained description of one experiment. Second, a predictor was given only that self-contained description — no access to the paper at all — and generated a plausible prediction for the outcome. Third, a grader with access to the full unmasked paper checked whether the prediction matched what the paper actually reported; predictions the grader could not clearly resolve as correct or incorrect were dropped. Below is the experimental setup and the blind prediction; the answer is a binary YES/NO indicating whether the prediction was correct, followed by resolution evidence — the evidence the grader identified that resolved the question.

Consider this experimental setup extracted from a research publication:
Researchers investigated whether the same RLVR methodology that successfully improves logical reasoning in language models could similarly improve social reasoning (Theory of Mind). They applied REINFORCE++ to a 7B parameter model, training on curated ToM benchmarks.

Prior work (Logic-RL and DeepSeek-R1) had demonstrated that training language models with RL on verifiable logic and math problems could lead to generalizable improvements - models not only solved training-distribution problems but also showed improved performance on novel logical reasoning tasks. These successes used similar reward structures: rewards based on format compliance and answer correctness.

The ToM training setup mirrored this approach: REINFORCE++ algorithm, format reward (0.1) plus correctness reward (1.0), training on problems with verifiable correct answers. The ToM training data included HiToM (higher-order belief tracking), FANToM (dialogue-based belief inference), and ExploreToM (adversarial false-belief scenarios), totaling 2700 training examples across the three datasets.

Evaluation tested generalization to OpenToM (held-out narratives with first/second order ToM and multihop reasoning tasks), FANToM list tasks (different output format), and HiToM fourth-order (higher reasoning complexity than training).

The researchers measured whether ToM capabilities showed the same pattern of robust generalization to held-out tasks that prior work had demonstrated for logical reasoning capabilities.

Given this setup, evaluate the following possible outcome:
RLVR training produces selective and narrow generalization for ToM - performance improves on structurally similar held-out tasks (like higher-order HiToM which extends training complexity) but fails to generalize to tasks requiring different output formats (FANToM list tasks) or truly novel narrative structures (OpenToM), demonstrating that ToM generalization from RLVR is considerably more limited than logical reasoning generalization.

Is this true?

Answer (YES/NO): YES